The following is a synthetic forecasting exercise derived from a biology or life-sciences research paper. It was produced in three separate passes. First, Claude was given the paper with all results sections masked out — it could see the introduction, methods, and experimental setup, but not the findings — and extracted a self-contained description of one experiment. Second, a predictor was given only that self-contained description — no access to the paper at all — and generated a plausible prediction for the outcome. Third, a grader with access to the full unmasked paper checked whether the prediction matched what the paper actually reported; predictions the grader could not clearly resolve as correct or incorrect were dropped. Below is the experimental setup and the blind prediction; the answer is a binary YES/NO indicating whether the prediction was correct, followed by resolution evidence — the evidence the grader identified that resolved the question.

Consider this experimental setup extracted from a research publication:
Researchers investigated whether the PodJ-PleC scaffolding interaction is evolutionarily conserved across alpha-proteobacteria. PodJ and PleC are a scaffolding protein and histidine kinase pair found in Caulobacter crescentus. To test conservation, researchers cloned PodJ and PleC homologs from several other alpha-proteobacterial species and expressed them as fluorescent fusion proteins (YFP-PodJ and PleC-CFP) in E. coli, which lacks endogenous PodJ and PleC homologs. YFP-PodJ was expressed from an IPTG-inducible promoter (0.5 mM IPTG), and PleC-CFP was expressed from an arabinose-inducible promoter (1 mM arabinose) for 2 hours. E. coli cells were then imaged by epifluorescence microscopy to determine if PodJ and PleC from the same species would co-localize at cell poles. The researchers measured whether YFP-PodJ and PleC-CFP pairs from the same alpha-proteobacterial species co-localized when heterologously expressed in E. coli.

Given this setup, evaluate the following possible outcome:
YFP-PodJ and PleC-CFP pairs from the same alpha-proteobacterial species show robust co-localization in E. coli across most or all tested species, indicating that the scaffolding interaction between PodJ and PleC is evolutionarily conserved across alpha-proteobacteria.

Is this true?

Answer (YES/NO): YES